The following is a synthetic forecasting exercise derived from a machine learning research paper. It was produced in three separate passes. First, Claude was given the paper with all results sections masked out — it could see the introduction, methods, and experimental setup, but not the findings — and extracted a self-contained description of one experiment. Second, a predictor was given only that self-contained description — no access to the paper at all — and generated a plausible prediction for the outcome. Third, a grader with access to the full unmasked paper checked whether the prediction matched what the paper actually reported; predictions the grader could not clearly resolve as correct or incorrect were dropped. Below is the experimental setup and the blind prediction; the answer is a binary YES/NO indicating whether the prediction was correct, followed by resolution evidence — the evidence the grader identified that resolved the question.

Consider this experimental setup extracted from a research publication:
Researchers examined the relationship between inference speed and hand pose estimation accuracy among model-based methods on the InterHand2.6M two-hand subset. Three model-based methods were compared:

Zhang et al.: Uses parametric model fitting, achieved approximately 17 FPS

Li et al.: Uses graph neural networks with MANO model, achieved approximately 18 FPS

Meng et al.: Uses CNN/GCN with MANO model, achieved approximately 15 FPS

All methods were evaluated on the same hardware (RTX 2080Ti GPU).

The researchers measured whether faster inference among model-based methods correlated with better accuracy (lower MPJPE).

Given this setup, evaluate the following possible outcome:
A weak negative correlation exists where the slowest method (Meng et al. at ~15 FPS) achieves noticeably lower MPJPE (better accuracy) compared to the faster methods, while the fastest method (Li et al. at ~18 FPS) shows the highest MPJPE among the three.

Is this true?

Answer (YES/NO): NO